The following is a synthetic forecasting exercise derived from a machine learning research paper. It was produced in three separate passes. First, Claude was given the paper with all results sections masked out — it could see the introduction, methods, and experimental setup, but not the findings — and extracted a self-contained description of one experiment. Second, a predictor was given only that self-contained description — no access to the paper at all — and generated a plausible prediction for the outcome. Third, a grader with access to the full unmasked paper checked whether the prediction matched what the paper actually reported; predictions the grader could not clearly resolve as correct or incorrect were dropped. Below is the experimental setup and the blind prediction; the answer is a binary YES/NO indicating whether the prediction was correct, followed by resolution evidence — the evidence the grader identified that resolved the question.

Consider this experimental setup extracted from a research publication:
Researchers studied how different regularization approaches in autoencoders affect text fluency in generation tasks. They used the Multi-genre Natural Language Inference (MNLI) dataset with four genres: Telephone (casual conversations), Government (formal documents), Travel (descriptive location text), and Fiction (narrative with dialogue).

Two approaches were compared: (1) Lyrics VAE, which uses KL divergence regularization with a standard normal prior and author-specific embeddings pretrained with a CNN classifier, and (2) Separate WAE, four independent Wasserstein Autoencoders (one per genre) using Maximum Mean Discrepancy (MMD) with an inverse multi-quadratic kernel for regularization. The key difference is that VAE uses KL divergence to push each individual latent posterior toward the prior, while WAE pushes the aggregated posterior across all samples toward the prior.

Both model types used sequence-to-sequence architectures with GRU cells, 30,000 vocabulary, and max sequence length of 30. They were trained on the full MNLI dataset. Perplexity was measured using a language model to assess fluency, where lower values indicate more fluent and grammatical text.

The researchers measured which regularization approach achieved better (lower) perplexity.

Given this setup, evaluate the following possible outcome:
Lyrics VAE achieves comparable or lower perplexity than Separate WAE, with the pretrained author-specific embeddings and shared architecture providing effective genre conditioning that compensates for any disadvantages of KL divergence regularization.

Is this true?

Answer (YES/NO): NO